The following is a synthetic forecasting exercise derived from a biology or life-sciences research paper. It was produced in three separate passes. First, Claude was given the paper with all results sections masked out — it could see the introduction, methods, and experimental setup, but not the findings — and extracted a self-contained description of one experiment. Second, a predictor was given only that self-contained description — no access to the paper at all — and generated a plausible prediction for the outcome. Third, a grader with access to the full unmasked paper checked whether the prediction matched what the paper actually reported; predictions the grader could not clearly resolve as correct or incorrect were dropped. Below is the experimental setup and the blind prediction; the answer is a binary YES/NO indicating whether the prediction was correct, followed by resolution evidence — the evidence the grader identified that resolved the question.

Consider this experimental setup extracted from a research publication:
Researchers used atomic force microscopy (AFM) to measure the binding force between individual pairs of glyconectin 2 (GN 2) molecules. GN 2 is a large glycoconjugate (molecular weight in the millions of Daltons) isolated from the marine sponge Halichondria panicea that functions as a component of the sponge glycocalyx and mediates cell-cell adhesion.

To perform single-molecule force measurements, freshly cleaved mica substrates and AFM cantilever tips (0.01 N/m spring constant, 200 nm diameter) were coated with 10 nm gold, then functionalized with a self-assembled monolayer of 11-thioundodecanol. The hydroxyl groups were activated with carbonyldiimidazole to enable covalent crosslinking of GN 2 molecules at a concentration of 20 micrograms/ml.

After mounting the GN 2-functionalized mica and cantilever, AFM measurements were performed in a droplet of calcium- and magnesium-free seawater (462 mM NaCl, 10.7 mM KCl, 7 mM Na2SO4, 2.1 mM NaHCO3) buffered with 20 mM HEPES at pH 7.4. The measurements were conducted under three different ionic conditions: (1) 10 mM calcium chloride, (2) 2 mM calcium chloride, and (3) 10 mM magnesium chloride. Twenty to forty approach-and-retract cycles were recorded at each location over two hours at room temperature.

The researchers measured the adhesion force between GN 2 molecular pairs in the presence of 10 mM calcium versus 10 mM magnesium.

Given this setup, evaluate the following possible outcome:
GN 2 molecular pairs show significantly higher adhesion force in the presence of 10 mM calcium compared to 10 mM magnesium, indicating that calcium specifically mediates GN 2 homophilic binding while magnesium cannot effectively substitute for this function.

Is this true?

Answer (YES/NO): YES